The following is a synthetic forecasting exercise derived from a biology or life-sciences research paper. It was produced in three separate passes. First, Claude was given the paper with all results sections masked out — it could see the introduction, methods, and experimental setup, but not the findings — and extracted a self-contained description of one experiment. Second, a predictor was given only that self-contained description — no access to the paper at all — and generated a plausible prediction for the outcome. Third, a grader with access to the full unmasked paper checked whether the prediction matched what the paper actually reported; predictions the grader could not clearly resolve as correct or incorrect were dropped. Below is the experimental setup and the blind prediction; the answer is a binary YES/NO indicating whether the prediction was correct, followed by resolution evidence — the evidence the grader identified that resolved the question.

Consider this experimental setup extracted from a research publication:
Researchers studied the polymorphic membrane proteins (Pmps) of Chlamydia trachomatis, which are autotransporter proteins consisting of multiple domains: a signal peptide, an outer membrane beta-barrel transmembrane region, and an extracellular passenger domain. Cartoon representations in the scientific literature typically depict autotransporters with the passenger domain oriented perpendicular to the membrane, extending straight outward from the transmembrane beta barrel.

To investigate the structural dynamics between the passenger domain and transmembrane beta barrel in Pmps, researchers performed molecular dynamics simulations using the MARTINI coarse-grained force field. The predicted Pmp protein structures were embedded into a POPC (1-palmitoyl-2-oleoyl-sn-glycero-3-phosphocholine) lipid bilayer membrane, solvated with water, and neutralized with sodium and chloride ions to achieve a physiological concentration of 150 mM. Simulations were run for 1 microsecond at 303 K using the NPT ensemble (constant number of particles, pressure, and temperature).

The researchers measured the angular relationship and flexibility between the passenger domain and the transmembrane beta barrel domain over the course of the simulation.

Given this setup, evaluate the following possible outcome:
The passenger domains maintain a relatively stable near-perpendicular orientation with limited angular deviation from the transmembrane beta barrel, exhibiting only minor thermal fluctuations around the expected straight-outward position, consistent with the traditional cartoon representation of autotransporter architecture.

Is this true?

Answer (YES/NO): NO